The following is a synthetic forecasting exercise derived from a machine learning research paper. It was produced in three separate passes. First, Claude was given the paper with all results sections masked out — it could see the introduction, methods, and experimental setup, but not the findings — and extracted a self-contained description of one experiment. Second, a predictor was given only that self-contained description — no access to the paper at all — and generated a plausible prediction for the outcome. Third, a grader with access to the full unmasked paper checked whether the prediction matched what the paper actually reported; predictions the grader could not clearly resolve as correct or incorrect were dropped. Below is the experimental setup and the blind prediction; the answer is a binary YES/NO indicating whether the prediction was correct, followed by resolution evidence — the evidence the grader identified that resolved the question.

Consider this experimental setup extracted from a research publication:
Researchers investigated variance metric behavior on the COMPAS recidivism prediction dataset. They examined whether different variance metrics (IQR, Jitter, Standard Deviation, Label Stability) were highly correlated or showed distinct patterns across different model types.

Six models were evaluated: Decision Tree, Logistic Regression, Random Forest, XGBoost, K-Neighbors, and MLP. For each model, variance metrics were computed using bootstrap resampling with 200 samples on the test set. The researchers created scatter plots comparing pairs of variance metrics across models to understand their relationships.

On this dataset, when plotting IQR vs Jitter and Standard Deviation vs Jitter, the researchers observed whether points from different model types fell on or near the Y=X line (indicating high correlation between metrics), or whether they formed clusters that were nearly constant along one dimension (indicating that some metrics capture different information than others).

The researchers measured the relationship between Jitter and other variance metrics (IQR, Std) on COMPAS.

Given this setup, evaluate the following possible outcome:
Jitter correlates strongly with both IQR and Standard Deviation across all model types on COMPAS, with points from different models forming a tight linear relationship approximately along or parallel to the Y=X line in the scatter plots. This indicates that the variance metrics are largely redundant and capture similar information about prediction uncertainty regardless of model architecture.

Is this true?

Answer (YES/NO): NO